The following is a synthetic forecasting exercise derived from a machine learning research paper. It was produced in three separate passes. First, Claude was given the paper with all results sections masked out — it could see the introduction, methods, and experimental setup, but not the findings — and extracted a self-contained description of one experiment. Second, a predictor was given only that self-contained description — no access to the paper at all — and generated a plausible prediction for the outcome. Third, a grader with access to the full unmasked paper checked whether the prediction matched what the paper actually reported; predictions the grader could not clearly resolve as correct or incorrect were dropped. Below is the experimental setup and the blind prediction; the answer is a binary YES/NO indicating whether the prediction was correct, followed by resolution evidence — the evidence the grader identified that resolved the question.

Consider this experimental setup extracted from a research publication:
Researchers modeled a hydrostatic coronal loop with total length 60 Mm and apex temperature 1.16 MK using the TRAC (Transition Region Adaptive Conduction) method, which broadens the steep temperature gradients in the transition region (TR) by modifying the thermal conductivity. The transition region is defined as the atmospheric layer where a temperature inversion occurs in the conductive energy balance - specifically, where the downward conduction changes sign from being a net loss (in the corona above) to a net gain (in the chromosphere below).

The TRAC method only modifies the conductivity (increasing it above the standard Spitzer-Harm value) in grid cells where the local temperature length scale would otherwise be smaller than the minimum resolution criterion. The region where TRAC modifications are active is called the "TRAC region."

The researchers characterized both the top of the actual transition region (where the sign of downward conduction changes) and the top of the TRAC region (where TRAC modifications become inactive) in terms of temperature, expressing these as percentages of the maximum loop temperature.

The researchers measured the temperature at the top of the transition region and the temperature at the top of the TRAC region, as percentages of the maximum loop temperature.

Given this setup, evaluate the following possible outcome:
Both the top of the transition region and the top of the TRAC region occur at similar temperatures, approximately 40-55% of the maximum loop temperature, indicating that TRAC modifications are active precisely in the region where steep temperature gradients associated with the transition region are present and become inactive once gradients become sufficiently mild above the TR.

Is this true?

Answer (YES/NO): NO